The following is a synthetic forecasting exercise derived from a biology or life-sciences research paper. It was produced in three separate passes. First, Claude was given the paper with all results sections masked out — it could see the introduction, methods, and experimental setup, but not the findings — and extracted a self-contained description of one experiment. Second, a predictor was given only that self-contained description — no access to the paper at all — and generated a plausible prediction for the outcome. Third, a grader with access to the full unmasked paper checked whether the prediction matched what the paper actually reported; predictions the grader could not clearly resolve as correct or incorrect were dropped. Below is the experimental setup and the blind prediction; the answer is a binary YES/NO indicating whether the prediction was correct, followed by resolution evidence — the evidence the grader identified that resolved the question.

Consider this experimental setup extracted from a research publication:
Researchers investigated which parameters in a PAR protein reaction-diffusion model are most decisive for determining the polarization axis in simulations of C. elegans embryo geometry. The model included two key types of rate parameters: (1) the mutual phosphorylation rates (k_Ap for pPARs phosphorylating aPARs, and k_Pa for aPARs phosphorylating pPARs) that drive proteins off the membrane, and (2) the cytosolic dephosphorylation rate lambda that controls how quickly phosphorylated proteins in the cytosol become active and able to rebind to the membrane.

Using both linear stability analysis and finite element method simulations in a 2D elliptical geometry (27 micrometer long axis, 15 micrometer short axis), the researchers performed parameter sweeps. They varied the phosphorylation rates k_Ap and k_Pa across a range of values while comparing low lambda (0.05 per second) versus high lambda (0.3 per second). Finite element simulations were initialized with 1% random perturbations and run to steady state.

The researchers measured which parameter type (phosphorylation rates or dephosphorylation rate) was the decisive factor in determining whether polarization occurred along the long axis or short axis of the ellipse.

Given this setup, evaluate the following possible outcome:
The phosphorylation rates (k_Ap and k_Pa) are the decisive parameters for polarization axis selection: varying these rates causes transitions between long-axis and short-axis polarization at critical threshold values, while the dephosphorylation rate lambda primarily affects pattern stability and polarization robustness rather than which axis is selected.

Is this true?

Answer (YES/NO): NO